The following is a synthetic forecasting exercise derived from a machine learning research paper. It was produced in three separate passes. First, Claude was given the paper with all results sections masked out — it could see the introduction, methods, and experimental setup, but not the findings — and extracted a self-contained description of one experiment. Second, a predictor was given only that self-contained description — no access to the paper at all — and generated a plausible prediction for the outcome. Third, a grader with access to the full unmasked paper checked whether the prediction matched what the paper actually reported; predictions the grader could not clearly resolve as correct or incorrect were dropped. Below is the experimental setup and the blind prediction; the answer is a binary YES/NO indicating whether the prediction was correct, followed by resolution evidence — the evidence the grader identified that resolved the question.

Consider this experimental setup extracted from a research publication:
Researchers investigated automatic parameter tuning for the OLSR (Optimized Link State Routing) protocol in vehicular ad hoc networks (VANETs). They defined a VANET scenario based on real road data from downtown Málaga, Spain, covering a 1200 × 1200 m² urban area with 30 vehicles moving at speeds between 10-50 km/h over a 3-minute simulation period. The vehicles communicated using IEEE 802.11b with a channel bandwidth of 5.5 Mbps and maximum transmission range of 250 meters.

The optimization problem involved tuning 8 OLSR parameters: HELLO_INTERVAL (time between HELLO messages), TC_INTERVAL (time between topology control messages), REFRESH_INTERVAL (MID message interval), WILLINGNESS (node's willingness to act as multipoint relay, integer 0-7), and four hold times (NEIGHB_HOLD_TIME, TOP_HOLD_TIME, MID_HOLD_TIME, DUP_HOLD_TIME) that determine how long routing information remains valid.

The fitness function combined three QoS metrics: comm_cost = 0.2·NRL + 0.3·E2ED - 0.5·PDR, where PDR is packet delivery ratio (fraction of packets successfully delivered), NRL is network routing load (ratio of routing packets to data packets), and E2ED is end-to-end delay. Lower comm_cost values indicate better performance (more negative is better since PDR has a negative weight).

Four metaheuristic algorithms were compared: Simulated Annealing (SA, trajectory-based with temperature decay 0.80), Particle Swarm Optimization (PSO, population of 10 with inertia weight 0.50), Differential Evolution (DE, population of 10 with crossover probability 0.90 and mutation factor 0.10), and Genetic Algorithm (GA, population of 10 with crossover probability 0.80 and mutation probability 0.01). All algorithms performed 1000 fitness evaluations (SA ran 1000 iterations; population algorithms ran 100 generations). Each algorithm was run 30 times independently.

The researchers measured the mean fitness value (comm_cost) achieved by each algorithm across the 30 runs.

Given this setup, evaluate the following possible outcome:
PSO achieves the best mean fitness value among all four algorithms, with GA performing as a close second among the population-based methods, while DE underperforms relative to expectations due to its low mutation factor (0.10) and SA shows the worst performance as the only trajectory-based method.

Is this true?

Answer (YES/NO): NO